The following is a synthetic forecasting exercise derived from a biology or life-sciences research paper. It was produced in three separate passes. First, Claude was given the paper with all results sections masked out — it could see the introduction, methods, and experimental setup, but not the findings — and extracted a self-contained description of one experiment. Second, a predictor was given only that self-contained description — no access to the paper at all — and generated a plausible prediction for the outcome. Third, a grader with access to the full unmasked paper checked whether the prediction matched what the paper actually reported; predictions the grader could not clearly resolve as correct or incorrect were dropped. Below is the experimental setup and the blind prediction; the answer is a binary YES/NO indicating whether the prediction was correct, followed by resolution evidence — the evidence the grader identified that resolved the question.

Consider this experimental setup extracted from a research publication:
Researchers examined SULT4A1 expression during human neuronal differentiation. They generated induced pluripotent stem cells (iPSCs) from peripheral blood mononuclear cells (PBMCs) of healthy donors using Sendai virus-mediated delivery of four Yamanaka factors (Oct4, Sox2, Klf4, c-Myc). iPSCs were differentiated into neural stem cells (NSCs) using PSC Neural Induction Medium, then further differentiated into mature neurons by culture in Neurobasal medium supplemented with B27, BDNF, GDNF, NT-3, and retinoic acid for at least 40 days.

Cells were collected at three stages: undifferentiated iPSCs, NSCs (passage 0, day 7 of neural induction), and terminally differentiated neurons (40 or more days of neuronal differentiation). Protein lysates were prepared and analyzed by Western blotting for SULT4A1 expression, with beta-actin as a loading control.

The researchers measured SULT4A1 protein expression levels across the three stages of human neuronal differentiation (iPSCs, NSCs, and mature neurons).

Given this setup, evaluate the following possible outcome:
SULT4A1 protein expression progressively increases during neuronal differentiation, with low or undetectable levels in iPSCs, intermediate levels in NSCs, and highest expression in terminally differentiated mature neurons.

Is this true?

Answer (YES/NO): YES